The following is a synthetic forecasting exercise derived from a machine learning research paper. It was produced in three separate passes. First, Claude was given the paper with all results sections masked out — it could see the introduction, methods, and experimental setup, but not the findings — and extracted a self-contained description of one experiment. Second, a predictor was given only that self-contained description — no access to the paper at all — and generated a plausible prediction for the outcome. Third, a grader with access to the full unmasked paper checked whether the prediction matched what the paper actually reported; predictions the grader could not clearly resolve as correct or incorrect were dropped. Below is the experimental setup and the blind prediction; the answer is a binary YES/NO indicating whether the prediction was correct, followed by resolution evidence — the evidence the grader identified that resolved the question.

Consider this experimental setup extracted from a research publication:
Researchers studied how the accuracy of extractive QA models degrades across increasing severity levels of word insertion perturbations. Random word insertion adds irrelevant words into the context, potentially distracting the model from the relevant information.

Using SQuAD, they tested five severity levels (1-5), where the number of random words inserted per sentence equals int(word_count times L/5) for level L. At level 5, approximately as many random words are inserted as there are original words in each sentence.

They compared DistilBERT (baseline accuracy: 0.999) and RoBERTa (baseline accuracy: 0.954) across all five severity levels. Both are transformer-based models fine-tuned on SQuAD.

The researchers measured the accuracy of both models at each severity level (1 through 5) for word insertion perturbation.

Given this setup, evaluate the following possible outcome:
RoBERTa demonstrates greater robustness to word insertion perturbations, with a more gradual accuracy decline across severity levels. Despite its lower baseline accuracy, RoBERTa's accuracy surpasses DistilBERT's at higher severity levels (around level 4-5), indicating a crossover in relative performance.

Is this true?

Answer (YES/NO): NO